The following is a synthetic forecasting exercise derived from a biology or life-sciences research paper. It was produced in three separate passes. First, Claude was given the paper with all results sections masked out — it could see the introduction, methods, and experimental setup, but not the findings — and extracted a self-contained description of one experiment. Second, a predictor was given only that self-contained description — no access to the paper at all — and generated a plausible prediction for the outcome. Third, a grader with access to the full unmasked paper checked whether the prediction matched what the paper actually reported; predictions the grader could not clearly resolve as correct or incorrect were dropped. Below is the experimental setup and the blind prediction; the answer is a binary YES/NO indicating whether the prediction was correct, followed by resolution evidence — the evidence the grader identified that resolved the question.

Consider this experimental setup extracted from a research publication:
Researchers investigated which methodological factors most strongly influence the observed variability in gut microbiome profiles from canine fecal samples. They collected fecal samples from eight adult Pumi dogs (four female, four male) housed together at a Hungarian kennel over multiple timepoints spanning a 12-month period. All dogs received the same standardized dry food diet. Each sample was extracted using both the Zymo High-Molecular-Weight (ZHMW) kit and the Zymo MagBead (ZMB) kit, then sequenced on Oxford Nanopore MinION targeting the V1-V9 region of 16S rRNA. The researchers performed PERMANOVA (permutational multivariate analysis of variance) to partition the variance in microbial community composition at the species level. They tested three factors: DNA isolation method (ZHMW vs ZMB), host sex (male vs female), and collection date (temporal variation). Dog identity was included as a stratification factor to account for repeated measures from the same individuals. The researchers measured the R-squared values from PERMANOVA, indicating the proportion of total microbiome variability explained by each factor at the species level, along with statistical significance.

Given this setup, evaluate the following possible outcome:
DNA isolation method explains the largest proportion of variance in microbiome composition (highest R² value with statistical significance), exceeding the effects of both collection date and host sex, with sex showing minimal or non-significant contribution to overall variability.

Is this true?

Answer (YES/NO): NO